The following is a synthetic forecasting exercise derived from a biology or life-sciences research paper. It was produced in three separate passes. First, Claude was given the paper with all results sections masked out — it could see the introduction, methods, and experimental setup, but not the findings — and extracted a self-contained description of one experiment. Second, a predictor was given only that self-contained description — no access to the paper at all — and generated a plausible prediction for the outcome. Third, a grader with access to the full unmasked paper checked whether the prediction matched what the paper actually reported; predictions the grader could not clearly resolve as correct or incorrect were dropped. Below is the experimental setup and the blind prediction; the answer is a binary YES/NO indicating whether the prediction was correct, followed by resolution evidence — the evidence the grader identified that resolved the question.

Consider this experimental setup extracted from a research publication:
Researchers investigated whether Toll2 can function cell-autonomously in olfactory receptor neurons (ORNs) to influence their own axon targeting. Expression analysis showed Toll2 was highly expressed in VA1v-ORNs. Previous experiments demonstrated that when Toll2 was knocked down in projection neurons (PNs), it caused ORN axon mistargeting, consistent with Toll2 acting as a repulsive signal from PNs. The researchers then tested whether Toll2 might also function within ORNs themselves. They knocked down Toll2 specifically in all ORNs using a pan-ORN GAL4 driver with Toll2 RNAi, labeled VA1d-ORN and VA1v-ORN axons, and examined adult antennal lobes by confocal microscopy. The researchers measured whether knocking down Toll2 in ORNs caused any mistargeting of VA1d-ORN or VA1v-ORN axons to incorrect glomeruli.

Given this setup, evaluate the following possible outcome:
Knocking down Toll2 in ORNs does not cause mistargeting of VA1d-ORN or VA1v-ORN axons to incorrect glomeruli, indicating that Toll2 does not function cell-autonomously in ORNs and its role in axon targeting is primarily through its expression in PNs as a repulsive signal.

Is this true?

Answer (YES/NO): YES